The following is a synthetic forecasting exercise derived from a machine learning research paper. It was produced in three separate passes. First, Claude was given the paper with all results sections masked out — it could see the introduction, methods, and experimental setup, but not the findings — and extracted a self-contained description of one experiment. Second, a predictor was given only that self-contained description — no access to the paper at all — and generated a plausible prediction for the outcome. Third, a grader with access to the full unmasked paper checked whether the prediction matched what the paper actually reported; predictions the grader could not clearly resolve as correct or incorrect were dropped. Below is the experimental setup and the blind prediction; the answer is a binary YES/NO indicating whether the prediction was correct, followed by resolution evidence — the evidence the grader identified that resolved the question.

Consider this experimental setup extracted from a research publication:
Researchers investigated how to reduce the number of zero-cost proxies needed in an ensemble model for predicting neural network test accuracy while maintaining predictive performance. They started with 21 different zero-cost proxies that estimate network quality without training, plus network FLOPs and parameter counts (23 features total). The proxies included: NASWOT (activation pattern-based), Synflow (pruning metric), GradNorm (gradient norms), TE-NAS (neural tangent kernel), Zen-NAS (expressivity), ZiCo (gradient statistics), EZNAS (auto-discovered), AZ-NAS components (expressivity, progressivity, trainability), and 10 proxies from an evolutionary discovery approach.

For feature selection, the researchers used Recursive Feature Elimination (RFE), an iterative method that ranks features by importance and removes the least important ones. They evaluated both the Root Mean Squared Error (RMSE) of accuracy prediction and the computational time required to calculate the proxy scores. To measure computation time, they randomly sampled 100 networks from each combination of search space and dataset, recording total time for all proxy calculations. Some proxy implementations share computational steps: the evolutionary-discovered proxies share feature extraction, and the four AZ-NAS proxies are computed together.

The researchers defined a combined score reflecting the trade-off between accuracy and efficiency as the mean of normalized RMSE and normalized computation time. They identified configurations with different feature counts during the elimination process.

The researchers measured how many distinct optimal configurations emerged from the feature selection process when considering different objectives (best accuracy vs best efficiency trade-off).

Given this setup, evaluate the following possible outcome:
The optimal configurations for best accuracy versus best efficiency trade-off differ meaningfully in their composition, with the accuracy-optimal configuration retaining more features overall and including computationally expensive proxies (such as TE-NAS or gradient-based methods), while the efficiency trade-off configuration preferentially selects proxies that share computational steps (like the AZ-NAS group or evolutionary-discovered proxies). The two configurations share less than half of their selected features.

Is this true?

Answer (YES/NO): YES